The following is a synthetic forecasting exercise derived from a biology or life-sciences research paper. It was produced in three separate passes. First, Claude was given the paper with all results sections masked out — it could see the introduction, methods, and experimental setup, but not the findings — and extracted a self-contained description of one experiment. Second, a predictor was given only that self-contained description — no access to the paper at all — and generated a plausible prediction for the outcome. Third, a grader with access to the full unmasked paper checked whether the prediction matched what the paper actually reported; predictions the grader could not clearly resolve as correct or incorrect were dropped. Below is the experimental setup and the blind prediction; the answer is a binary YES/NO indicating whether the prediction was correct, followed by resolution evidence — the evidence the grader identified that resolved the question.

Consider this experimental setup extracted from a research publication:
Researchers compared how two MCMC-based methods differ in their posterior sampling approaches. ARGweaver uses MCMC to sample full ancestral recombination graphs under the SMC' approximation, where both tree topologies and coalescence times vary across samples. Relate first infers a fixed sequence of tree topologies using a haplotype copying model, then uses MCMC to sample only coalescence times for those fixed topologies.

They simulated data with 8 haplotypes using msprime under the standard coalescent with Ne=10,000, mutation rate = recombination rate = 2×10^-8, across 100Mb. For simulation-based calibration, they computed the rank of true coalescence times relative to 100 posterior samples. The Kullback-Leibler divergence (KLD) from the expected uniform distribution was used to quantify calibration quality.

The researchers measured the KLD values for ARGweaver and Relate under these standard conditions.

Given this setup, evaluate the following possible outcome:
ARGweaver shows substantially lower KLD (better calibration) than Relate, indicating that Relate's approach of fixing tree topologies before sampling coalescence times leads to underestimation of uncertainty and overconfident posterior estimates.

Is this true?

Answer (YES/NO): YES